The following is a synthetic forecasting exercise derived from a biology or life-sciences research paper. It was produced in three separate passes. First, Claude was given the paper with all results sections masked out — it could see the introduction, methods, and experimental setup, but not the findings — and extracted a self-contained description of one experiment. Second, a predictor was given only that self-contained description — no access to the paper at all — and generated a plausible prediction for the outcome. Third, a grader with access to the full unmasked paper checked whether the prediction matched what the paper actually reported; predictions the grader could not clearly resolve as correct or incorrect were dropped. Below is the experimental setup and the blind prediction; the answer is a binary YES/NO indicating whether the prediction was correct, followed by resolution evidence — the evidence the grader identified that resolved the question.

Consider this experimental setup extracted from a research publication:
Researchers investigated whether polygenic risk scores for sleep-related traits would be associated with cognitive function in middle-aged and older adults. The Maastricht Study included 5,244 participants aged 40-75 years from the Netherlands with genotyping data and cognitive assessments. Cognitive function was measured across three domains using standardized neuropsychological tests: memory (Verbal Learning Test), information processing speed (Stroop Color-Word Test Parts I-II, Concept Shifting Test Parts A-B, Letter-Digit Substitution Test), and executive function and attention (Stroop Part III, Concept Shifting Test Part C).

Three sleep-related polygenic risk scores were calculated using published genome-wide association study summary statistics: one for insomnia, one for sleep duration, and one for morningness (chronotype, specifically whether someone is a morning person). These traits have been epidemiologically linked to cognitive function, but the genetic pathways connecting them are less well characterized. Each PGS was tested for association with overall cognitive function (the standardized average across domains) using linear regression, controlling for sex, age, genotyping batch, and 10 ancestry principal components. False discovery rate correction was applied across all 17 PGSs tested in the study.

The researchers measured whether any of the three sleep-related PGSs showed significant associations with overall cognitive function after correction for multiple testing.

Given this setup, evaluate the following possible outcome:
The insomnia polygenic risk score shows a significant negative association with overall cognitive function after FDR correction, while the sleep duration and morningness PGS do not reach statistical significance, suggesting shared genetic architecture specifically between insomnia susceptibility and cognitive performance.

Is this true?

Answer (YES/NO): NO